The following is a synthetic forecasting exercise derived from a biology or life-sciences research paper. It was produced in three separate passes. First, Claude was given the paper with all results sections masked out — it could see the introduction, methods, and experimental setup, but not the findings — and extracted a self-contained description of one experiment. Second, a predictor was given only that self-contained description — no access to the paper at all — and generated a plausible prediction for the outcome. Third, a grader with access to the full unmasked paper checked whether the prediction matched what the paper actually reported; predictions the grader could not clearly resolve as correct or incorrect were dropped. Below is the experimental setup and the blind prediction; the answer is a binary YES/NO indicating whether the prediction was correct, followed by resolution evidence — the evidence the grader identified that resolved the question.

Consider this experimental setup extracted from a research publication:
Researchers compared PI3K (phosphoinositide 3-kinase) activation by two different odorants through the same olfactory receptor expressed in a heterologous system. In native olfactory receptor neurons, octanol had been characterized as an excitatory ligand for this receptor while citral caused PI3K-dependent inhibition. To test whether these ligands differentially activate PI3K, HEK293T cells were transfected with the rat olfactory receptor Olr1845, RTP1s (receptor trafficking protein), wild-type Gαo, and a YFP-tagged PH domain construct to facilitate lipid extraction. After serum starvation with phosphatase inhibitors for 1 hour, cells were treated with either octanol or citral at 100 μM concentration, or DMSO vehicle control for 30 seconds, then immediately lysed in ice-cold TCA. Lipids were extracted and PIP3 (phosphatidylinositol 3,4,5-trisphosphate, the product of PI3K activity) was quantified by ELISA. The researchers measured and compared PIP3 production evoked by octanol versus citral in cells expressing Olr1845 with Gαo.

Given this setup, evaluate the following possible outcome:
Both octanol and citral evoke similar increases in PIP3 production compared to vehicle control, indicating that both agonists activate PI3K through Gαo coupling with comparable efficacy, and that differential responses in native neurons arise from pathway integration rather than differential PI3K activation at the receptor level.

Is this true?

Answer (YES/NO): NO